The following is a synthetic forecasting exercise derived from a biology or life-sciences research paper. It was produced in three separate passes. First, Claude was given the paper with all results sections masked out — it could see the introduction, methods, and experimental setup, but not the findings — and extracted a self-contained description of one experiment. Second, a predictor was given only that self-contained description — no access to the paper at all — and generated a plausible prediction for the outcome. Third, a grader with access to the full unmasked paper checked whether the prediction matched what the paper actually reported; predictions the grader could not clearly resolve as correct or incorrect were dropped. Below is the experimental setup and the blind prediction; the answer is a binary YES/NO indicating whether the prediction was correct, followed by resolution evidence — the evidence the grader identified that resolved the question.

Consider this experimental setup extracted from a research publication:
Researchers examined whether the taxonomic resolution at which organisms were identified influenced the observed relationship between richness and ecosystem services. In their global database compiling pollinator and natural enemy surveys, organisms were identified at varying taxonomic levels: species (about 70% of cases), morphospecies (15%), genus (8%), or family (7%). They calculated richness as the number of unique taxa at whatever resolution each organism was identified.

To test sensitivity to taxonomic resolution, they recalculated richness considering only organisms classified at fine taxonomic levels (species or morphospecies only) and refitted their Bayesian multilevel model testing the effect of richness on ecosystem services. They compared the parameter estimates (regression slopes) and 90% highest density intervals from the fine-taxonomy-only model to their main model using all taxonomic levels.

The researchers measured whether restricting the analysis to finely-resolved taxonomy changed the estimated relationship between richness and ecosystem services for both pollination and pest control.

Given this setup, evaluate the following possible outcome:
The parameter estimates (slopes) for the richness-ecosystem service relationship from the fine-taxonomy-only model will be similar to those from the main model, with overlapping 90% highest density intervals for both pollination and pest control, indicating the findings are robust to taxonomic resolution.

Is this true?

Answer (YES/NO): YES